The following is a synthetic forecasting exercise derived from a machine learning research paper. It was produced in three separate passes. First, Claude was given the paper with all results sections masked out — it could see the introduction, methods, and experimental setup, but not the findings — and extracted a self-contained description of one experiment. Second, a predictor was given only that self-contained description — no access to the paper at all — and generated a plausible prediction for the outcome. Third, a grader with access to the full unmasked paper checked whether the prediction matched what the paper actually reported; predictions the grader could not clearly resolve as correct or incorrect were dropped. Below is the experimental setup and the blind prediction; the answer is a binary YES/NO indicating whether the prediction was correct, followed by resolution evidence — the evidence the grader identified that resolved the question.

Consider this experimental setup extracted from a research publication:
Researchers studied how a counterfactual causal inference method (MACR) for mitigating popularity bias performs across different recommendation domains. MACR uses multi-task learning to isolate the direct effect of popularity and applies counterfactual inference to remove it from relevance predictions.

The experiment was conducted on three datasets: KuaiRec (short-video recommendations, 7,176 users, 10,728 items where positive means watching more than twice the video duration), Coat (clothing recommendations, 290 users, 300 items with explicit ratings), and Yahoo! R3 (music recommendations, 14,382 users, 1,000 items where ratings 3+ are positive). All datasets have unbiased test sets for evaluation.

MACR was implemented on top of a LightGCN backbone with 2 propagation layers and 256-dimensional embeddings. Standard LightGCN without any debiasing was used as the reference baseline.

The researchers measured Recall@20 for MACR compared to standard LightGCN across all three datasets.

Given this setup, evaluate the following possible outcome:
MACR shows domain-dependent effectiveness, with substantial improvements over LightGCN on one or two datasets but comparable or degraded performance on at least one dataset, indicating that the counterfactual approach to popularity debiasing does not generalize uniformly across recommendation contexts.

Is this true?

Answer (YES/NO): YES